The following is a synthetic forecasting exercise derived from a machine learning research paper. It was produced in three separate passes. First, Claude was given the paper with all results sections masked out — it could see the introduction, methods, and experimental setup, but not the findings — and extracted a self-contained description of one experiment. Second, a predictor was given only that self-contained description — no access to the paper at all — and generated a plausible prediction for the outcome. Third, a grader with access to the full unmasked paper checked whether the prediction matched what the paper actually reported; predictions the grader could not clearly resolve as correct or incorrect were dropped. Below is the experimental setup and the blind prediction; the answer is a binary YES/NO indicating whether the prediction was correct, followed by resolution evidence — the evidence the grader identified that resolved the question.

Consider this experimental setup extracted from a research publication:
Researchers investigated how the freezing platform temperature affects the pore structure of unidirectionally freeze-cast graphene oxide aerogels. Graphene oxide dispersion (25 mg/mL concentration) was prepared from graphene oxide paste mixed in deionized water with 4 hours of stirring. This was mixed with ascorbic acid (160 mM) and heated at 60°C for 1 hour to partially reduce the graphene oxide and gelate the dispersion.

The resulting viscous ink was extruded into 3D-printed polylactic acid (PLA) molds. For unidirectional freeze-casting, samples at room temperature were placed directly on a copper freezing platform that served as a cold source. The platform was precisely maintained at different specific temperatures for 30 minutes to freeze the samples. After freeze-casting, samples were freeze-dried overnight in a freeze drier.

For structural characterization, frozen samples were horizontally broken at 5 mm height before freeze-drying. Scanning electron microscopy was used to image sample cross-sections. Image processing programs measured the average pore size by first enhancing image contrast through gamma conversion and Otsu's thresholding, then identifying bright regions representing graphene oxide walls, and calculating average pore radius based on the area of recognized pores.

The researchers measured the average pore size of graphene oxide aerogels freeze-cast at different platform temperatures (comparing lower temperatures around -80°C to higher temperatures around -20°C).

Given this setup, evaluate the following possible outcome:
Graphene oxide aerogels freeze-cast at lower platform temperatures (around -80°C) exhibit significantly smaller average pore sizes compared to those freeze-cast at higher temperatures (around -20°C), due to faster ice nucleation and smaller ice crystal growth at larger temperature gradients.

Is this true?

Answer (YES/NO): YES